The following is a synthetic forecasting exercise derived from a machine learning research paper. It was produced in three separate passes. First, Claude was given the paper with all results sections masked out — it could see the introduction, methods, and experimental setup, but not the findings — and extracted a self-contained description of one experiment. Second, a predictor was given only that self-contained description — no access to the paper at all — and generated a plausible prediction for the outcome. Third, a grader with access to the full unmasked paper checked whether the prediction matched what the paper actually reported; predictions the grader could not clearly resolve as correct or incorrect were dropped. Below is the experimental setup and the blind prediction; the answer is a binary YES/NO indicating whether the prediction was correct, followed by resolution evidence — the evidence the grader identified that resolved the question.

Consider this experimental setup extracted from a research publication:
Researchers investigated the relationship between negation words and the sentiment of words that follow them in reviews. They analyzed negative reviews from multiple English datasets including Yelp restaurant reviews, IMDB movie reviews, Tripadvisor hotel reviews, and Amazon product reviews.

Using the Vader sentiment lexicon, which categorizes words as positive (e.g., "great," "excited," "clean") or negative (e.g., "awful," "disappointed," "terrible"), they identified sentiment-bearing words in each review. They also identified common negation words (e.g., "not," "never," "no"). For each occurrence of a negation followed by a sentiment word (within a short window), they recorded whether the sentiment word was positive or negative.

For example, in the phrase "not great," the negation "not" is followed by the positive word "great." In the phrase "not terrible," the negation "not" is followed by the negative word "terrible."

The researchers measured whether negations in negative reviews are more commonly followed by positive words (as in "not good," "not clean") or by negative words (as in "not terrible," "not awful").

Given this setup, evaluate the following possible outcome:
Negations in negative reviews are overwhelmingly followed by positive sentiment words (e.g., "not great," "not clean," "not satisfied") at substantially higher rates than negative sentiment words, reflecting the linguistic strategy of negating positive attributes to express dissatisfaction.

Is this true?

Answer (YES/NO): YES